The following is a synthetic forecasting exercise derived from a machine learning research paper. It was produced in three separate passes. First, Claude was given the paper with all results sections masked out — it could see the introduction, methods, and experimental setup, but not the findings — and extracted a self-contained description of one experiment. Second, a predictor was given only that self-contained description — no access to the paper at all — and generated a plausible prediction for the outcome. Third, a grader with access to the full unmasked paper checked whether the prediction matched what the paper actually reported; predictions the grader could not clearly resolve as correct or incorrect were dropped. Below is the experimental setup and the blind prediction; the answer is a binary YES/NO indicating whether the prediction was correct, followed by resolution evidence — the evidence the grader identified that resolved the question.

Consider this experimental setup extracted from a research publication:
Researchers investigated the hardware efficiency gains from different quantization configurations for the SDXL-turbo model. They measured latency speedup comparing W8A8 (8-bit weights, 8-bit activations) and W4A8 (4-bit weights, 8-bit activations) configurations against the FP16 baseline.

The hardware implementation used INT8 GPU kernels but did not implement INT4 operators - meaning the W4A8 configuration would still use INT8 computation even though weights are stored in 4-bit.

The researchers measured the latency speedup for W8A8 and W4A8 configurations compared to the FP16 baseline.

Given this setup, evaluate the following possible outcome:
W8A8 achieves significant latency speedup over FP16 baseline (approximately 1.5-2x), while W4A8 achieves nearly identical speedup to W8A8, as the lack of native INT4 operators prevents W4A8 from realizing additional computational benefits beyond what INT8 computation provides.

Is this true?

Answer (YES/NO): YES